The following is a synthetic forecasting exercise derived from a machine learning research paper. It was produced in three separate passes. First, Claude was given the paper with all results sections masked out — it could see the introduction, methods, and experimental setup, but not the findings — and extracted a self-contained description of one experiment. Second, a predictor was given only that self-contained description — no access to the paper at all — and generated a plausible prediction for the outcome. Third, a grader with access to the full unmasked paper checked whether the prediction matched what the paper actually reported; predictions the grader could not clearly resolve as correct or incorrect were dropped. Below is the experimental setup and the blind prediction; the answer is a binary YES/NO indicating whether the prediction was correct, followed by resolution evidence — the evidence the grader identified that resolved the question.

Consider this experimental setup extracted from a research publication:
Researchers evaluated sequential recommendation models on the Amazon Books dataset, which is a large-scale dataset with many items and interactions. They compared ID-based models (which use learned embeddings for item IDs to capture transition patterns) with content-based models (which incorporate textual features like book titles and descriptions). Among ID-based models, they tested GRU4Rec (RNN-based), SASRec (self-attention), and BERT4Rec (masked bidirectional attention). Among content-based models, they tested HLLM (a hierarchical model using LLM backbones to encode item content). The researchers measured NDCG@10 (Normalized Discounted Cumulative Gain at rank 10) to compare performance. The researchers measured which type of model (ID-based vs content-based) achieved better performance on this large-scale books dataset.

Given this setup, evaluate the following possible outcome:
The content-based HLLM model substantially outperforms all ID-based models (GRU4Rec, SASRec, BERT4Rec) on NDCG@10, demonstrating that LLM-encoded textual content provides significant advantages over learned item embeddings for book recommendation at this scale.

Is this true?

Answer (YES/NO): YES